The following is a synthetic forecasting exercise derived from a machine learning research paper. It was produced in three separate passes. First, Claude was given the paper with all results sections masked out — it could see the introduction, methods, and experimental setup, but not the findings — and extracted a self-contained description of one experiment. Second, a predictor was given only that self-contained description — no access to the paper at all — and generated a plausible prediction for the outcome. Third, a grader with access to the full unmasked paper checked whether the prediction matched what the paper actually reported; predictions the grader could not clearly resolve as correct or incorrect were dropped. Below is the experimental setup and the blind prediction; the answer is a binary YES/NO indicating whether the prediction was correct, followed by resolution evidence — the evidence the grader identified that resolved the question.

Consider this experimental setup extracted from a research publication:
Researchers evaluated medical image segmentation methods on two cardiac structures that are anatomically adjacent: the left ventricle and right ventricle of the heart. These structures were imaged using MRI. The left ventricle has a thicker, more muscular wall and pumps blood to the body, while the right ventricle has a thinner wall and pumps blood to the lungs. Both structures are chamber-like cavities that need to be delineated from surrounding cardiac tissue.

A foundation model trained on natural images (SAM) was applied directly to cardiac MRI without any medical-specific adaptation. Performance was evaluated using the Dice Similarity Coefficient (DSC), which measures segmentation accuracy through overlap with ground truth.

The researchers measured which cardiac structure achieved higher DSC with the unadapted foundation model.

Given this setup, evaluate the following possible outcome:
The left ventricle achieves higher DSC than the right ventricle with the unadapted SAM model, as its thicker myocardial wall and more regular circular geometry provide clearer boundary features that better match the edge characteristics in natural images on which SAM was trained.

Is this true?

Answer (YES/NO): NO